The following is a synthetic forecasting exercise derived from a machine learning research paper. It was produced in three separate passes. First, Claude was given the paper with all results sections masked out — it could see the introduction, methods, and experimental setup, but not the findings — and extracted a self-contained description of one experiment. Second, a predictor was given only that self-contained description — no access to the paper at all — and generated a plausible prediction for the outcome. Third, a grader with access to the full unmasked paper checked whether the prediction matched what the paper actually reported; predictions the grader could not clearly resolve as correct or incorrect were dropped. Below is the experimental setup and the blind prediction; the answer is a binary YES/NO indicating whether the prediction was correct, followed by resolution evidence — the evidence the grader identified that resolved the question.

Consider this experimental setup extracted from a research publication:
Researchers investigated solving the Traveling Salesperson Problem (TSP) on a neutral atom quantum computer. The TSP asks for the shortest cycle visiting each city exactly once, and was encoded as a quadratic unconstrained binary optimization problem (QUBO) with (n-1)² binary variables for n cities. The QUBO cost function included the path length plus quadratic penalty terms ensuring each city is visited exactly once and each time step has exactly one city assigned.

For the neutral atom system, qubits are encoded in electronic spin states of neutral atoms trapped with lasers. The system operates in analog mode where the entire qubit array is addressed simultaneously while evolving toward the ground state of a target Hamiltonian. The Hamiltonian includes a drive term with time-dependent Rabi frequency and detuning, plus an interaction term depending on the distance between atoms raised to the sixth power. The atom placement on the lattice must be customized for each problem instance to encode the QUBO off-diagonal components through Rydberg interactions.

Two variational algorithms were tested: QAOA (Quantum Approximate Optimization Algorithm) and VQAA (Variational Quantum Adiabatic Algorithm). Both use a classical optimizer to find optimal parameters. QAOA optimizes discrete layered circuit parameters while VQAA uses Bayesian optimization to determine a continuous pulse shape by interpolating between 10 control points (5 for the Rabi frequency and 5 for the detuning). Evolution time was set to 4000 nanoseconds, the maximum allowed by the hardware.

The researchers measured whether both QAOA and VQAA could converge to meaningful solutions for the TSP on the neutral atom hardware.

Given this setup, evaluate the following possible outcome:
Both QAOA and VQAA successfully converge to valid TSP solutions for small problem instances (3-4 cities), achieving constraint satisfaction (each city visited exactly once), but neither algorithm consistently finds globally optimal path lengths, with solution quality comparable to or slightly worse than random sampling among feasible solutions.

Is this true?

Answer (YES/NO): NO